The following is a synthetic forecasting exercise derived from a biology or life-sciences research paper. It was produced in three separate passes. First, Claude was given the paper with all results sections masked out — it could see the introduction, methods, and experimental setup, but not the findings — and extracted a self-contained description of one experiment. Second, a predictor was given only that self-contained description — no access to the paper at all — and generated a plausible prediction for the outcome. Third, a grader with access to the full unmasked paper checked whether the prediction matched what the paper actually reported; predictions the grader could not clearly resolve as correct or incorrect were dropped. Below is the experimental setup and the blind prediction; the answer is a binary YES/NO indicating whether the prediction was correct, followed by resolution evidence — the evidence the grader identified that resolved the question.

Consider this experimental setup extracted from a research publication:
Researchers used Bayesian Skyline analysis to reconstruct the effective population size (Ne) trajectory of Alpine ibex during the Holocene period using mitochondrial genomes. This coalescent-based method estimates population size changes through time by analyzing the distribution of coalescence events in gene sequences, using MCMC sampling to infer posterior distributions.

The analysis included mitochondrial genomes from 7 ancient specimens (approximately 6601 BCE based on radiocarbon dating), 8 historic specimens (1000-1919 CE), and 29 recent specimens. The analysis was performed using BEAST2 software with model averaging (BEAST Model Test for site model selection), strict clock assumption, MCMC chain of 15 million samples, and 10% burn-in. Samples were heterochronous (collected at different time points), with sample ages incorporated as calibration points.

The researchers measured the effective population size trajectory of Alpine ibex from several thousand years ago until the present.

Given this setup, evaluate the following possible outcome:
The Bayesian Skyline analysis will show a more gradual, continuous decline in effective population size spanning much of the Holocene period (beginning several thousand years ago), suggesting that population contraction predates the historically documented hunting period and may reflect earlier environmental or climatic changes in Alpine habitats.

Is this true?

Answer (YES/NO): NO